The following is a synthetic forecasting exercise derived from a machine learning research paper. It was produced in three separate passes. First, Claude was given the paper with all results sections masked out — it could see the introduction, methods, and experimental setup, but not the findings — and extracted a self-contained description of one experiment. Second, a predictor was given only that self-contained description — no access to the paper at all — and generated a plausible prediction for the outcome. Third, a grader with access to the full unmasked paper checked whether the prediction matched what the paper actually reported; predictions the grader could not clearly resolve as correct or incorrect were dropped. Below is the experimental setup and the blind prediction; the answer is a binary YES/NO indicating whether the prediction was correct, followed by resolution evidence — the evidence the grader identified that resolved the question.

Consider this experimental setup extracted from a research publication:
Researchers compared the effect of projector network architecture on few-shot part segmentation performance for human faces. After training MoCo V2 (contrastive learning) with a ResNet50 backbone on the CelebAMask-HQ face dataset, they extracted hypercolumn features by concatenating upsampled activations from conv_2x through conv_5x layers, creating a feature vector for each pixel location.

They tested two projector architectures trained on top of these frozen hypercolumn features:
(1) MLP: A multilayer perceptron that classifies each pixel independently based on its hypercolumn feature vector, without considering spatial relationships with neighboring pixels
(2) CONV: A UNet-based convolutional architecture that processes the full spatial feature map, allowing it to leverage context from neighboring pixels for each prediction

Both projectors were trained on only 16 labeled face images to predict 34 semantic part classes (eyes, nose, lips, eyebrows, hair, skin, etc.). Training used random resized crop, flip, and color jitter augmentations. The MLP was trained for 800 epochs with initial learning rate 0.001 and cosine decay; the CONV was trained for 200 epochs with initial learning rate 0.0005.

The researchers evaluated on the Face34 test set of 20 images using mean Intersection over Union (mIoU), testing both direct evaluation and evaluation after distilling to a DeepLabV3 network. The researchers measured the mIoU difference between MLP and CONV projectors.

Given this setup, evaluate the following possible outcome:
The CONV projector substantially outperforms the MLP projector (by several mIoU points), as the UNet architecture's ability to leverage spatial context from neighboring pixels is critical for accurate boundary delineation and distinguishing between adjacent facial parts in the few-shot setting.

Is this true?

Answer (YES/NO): NO